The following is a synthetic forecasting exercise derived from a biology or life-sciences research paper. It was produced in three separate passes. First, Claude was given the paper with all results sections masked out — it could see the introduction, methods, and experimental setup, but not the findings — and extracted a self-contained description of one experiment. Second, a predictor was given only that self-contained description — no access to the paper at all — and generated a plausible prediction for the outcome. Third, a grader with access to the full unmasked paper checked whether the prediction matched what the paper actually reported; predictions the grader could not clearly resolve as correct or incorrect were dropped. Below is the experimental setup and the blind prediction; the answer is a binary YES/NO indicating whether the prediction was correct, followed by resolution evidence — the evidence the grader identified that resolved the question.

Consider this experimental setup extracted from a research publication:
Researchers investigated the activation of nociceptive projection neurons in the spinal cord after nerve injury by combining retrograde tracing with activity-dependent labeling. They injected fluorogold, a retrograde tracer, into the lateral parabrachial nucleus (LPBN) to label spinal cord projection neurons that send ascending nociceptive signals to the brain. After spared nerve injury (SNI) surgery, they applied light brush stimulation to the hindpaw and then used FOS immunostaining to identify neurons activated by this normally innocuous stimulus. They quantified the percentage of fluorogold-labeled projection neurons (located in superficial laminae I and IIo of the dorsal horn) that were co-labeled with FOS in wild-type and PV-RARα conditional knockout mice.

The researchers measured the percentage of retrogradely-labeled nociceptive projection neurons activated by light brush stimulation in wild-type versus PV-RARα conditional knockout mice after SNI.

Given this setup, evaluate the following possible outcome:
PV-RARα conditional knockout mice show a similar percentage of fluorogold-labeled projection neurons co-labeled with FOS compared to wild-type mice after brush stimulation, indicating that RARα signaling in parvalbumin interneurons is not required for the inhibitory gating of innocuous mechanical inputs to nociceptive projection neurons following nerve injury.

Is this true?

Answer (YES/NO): NO